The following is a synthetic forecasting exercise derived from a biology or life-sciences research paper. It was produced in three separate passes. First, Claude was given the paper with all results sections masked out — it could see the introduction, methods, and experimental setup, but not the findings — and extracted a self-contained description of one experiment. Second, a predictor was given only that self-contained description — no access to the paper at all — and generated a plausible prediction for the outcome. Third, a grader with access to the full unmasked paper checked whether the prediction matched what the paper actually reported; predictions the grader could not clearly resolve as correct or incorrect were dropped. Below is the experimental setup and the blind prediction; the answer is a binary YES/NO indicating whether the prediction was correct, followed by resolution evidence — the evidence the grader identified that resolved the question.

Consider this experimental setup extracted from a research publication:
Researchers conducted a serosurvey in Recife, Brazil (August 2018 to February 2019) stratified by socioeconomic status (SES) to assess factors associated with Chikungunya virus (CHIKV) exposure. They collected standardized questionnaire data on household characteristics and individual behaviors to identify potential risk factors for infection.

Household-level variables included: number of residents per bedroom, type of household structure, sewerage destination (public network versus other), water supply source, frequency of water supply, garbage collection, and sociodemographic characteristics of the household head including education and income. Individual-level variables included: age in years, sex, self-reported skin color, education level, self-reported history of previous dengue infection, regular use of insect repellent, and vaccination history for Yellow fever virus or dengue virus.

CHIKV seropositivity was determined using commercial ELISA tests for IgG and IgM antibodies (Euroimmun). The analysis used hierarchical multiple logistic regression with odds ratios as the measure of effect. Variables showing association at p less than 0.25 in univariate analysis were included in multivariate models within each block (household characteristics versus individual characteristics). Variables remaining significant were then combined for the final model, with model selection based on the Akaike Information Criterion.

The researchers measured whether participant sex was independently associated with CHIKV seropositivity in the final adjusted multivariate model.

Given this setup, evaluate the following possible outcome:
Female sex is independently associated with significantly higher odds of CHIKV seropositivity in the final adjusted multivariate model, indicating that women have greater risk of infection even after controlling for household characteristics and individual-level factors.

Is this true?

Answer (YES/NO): NO